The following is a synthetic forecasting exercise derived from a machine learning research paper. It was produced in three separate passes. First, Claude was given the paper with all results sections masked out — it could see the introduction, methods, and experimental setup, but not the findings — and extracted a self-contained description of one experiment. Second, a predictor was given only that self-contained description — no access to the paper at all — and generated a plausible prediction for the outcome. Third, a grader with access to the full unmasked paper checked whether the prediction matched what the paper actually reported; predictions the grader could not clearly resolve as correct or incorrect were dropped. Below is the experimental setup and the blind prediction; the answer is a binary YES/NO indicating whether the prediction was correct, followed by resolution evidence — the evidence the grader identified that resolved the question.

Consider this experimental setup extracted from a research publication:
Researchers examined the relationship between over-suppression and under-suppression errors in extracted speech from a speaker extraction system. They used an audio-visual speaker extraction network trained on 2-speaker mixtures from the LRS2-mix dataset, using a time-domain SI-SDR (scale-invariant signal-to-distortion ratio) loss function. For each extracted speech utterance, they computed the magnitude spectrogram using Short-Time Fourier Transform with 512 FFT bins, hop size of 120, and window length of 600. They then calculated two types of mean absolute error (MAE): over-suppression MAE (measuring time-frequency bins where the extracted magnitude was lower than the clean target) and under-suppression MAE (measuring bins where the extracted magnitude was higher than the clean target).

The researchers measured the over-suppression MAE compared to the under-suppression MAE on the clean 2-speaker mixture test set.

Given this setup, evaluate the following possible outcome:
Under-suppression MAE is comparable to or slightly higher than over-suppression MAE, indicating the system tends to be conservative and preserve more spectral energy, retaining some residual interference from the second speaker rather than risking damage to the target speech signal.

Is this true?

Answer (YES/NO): NO